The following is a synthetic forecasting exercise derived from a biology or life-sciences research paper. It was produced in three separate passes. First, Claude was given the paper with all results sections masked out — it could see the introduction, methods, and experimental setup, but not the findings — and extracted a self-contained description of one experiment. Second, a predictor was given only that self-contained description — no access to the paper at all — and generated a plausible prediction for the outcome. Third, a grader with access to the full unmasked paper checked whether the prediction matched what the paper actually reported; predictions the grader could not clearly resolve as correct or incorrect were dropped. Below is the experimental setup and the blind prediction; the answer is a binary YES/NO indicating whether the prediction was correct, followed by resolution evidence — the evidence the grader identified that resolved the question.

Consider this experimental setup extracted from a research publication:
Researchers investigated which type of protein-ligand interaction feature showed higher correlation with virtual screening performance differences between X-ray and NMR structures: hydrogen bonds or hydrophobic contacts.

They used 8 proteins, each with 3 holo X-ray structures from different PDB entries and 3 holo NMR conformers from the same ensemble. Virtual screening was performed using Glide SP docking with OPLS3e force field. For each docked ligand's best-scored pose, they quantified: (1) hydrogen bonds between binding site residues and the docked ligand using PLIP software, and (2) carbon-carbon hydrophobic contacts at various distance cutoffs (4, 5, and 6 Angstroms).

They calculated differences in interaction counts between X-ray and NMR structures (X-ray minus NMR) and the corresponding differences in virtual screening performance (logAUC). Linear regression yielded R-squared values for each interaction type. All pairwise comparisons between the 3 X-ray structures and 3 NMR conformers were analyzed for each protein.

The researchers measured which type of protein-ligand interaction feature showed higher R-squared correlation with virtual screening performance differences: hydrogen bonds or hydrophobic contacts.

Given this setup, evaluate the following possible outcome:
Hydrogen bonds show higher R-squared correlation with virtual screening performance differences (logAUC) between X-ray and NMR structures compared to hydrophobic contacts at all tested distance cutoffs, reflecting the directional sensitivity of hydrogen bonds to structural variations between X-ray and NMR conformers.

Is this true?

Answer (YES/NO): YES